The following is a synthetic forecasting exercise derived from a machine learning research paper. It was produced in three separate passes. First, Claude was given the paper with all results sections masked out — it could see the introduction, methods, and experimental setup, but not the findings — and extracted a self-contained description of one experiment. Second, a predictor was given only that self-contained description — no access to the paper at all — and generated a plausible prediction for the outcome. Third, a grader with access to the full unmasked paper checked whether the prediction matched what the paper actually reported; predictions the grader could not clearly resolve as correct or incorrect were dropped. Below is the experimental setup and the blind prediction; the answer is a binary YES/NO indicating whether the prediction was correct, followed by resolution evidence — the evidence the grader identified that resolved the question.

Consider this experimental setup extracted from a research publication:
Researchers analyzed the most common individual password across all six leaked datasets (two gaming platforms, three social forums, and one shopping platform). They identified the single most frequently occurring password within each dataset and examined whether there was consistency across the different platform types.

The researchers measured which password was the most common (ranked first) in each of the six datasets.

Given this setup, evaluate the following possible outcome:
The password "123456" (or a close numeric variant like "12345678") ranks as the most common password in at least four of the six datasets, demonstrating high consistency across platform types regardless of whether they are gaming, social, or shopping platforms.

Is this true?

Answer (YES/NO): YES